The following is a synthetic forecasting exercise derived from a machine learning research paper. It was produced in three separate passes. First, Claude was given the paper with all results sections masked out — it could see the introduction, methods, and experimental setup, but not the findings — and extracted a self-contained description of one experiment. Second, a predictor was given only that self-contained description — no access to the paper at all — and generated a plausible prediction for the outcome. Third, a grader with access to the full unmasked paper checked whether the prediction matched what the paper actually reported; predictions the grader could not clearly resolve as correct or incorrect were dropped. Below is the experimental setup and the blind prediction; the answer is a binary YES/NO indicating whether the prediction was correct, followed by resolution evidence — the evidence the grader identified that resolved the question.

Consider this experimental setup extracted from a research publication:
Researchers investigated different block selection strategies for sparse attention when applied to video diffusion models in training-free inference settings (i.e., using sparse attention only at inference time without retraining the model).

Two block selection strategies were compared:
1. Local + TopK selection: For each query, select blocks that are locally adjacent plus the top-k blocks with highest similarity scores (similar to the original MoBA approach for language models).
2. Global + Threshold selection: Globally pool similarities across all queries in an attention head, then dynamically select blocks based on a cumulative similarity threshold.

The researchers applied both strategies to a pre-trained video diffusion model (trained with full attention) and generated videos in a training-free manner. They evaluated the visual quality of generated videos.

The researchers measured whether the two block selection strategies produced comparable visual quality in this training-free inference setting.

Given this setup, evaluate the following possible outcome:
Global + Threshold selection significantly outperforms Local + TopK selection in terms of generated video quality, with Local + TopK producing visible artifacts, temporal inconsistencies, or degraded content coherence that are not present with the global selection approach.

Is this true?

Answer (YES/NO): NO